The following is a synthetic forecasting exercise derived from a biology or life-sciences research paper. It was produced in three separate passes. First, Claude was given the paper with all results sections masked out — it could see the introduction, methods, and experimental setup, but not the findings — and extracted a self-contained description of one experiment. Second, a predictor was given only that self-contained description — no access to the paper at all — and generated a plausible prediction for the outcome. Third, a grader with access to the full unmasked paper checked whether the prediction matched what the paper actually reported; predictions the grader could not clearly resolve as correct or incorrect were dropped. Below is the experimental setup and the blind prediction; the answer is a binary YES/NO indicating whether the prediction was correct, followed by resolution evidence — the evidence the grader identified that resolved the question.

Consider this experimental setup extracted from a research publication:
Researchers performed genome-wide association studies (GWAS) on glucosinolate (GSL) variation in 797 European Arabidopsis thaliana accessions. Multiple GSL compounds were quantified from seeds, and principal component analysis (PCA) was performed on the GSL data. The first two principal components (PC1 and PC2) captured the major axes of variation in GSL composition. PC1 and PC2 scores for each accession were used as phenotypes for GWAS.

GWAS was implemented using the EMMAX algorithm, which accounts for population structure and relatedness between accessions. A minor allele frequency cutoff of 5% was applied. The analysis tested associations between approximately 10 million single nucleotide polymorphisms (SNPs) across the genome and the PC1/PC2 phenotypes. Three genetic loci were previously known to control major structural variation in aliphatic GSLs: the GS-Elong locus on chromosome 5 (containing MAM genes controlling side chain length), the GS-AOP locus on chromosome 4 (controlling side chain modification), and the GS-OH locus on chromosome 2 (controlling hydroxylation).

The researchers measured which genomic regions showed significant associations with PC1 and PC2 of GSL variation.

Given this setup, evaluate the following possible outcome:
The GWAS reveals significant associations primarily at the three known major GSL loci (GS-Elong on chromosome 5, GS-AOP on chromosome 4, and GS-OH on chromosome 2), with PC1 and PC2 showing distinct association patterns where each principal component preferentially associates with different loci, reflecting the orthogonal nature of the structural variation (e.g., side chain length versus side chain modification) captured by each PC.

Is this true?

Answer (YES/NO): NO